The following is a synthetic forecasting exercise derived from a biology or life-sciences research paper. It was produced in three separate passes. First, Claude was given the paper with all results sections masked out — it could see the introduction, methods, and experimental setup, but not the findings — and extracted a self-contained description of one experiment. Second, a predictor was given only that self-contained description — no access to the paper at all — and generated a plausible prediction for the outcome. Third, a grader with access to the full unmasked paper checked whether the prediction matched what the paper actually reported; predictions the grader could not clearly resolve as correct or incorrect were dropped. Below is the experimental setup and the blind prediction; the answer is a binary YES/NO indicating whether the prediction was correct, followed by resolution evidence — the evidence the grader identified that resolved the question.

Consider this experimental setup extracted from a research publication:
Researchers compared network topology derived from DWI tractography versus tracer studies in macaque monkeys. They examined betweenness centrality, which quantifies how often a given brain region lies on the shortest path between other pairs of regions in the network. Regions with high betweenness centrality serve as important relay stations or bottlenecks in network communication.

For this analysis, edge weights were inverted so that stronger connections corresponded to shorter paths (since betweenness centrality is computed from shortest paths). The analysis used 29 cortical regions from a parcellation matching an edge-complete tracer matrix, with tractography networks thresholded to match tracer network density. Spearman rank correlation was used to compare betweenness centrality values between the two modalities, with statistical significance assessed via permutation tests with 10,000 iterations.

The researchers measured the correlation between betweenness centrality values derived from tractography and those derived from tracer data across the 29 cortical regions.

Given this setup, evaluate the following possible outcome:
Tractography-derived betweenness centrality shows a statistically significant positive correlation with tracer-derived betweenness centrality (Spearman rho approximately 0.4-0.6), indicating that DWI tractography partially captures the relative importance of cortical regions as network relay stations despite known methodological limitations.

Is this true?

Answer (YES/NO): NO